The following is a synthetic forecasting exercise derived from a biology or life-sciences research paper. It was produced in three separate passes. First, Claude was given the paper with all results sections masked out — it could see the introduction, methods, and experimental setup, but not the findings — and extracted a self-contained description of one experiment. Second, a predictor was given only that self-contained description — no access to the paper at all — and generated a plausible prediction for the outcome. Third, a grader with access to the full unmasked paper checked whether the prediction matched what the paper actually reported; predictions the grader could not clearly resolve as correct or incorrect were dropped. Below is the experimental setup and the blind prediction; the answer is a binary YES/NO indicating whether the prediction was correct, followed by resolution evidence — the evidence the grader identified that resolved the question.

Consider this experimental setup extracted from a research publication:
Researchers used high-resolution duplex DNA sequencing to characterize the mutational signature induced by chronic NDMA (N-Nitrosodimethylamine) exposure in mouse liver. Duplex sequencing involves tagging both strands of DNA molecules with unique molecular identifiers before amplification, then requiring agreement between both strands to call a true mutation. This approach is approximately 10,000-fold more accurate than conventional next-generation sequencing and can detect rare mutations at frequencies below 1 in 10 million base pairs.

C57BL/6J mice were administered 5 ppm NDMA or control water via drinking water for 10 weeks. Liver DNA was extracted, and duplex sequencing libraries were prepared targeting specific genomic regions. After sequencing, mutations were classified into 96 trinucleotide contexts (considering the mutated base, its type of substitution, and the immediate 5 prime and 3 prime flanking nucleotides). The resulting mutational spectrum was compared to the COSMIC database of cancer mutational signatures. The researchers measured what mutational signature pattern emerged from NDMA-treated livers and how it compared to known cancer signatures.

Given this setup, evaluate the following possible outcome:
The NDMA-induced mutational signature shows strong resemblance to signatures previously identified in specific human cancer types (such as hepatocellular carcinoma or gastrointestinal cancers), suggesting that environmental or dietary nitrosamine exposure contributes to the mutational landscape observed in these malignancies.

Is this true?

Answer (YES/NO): NO